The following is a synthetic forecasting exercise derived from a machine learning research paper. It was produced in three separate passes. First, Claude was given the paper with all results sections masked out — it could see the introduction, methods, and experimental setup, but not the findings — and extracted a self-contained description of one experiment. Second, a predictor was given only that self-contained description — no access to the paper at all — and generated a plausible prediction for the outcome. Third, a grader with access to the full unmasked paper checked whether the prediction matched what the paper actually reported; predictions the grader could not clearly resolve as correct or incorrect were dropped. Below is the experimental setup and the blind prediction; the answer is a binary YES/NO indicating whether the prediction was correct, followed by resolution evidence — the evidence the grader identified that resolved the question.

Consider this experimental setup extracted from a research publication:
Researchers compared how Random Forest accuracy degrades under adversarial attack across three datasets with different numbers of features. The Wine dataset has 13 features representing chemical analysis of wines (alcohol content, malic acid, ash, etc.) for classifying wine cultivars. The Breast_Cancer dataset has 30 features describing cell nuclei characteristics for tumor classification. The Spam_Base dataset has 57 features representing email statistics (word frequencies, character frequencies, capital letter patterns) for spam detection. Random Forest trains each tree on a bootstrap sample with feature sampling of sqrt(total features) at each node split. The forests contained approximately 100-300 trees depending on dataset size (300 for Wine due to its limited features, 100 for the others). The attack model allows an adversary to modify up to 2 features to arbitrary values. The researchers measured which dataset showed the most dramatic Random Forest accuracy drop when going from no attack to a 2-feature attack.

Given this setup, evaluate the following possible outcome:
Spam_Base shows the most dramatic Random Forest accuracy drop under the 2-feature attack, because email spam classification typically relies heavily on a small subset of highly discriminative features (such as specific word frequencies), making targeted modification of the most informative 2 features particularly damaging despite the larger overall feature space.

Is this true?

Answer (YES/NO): NO